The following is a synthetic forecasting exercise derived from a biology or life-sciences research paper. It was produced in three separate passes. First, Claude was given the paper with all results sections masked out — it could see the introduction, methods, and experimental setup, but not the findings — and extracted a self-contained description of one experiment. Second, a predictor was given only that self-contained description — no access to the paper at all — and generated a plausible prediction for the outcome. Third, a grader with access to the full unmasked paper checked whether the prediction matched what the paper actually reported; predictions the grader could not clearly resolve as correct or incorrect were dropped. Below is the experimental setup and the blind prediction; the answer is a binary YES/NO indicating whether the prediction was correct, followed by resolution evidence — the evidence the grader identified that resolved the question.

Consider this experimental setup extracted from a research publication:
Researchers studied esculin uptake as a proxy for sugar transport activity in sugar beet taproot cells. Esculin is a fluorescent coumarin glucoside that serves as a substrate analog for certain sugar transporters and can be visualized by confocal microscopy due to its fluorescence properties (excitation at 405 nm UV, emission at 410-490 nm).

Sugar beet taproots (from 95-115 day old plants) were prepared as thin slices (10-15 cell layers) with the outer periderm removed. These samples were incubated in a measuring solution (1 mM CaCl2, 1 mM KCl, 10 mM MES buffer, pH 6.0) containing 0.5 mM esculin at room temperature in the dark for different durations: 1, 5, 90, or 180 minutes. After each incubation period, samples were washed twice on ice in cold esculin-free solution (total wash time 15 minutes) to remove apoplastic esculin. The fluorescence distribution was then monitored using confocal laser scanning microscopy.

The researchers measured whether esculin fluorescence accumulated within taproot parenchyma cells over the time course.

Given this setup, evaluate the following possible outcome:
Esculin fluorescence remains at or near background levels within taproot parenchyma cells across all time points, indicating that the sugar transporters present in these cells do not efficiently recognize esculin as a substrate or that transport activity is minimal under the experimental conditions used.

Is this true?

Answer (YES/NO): NO